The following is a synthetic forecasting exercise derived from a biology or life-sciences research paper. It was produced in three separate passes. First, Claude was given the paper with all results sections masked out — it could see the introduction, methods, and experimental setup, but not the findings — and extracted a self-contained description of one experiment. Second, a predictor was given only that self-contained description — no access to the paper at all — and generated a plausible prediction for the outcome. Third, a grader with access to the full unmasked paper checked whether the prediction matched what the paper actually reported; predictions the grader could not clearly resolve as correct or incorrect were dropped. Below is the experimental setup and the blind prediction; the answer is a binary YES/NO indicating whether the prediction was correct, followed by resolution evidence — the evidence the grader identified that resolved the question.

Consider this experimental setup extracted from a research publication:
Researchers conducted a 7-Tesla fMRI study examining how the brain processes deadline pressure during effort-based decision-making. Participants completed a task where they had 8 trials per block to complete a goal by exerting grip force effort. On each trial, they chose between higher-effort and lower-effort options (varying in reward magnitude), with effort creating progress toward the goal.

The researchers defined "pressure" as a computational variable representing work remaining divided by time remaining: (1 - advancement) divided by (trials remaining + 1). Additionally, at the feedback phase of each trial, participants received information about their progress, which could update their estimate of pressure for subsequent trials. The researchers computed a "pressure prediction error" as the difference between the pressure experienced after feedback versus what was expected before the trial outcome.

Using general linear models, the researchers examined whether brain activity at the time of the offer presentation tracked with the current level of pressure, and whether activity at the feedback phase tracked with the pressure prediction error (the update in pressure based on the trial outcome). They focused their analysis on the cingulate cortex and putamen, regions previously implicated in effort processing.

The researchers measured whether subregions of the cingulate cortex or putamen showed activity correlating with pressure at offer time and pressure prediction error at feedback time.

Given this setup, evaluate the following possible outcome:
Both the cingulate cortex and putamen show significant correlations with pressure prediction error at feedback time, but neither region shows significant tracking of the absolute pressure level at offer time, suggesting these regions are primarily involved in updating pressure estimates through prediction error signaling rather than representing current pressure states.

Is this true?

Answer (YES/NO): NO